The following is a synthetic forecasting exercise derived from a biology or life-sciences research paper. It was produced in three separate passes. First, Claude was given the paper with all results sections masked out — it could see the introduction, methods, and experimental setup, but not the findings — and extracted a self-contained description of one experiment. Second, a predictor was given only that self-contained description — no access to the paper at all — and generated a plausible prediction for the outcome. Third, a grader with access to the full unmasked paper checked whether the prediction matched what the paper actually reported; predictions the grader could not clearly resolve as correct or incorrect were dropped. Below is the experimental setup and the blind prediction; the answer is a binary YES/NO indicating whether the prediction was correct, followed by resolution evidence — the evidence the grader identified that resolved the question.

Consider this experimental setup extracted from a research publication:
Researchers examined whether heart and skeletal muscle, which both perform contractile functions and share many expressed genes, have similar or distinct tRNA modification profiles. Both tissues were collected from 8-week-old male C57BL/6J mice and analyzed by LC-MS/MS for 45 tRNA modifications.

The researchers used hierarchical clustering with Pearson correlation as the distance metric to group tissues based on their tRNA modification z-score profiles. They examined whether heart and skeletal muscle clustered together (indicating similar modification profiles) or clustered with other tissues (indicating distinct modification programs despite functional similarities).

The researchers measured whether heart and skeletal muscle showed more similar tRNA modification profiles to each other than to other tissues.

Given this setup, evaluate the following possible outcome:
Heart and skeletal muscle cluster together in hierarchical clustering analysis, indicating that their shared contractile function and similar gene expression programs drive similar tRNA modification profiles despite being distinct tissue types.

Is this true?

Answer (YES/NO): YES